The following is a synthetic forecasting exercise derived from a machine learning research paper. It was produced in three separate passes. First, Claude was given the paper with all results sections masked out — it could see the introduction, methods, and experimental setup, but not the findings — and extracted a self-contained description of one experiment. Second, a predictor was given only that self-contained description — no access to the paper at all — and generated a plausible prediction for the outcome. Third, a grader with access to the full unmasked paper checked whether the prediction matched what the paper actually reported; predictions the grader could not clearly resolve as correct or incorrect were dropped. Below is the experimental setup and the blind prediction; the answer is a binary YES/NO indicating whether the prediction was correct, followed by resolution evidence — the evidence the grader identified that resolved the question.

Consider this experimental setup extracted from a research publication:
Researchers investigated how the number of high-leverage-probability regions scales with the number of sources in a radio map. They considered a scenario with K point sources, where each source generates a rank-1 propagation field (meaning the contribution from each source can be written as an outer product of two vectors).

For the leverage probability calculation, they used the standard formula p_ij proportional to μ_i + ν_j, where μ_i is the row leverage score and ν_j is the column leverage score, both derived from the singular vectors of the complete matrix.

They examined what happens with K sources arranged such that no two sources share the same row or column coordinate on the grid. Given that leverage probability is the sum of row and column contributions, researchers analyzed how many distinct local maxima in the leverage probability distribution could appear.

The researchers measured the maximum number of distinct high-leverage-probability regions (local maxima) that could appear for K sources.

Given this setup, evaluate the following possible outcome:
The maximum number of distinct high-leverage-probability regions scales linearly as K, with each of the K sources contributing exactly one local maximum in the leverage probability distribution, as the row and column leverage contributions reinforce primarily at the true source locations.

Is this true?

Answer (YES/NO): NO